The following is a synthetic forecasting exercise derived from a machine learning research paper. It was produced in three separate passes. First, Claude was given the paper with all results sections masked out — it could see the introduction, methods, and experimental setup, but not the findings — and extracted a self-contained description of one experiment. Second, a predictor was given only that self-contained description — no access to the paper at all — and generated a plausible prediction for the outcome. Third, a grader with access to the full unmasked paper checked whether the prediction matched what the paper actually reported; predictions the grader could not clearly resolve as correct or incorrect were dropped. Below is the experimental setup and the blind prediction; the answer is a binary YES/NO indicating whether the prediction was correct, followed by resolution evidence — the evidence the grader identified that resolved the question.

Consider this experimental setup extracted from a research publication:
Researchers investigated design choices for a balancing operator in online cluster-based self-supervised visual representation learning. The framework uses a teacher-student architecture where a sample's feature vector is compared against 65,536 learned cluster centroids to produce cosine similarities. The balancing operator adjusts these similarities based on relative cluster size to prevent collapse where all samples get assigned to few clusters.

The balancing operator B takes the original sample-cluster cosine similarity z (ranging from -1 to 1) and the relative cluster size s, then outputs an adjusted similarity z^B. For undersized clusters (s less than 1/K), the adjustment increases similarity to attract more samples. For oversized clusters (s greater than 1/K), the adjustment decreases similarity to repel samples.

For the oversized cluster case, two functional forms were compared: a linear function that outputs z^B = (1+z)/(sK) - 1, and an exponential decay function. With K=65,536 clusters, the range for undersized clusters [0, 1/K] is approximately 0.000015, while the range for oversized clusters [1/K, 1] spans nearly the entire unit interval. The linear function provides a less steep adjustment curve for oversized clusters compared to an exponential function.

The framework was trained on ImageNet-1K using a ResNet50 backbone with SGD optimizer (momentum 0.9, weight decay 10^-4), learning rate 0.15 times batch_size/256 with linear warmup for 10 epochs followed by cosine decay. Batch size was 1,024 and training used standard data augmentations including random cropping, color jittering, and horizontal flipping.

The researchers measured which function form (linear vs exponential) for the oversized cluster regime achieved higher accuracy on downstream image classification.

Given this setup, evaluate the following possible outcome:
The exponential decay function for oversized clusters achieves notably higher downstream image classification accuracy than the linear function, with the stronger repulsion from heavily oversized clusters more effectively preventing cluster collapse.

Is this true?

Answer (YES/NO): NO